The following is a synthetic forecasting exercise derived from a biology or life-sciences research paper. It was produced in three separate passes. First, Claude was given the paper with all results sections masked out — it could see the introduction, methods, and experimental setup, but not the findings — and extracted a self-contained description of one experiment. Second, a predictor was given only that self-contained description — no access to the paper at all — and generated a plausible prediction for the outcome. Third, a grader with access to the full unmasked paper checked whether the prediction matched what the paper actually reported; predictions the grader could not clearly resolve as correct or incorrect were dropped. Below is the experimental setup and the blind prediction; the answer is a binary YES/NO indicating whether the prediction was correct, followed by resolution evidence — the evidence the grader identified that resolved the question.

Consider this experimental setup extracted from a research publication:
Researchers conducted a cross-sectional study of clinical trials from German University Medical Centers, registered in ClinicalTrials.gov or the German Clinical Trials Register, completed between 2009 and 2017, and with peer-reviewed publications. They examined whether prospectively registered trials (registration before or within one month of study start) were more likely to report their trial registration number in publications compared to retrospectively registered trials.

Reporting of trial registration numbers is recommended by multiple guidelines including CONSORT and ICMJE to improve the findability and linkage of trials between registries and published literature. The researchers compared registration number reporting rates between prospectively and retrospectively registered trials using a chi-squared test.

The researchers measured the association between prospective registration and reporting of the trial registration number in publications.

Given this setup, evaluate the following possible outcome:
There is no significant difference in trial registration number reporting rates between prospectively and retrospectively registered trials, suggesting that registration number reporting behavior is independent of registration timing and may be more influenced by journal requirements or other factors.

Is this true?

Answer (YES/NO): NO